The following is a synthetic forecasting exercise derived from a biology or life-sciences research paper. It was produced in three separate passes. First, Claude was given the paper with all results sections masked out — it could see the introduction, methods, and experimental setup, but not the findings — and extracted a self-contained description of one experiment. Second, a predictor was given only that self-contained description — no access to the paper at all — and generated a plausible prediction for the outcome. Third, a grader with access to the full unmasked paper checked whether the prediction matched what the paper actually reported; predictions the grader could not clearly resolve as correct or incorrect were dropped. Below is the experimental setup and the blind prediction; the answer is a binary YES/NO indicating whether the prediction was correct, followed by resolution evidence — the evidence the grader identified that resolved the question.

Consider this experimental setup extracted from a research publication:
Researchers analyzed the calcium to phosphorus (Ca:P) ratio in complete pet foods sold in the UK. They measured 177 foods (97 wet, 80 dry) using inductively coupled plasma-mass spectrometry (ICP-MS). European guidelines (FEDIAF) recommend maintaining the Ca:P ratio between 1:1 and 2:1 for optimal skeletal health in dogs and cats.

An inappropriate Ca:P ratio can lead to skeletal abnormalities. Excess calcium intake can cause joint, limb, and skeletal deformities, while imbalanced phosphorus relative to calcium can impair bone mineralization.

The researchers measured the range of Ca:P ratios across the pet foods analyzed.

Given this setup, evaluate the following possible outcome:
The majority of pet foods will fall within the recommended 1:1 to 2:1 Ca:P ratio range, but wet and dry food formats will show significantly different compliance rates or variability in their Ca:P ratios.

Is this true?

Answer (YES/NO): NO